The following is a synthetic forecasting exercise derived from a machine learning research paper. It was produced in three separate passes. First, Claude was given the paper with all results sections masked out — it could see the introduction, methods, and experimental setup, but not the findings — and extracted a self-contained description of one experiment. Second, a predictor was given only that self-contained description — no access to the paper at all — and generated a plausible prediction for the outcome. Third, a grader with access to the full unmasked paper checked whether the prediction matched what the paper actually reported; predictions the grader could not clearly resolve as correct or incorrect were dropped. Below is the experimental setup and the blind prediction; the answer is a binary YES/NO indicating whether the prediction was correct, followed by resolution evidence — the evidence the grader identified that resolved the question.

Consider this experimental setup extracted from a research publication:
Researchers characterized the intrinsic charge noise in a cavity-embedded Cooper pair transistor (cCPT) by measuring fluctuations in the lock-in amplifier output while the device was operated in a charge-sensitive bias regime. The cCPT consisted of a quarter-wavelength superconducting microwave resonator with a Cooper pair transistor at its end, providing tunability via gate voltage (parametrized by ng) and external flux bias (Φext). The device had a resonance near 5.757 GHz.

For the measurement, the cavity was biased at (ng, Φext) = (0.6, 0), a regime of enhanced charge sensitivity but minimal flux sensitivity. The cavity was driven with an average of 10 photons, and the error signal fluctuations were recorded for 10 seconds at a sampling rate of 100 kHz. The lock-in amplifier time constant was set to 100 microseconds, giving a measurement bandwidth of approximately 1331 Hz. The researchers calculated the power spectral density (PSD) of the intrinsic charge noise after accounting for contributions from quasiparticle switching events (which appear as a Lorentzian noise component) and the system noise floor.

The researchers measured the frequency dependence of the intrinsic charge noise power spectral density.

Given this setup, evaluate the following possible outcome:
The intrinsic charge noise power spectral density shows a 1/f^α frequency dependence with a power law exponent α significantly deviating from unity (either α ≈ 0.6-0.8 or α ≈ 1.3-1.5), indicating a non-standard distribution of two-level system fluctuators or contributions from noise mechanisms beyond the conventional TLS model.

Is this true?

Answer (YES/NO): NO